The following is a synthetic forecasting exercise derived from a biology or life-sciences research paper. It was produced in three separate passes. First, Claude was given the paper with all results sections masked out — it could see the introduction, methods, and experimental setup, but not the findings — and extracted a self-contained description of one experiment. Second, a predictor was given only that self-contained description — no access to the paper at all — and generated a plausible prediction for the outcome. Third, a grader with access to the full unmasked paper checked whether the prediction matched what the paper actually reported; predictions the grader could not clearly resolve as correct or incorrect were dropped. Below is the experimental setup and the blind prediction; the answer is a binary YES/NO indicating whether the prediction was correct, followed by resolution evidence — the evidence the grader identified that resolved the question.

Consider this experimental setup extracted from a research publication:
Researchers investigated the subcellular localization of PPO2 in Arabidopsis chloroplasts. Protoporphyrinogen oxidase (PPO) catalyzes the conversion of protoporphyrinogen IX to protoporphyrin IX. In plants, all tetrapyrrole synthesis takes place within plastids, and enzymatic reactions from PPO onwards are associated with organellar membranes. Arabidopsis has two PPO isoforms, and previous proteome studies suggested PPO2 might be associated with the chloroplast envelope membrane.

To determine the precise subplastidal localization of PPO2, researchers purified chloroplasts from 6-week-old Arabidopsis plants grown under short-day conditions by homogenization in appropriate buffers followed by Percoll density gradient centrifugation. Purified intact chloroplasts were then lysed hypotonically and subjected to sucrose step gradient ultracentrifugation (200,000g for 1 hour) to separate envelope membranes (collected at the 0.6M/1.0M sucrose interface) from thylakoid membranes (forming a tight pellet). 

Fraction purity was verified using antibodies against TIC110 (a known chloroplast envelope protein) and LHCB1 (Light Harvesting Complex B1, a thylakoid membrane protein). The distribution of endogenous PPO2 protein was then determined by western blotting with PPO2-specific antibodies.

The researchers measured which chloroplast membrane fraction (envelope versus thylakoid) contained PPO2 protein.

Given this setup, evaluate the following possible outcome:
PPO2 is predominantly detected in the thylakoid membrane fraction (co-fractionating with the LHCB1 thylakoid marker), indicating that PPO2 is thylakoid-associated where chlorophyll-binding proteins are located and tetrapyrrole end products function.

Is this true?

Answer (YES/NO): NO